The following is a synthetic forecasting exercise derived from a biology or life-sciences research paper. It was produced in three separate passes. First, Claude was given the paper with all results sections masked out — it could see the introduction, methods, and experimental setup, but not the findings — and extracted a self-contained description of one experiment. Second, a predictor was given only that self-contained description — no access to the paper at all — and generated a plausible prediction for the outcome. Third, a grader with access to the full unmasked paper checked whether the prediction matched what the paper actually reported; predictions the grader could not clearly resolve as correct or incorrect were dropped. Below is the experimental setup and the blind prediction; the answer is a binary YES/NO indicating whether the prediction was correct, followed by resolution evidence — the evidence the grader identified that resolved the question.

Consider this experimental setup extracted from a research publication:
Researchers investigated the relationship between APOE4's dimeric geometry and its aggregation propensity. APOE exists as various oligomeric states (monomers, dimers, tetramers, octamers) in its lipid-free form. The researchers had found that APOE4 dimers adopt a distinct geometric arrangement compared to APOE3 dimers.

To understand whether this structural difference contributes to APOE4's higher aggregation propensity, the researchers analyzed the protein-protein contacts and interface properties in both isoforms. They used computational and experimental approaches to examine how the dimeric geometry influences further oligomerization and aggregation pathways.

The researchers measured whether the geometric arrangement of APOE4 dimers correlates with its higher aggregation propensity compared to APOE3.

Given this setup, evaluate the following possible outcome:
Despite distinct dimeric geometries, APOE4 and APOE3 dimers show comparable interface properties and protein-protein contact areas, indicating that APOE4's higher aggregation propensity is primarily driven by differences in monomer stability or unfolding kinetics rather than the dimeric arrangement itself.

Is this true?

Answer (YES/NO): NO